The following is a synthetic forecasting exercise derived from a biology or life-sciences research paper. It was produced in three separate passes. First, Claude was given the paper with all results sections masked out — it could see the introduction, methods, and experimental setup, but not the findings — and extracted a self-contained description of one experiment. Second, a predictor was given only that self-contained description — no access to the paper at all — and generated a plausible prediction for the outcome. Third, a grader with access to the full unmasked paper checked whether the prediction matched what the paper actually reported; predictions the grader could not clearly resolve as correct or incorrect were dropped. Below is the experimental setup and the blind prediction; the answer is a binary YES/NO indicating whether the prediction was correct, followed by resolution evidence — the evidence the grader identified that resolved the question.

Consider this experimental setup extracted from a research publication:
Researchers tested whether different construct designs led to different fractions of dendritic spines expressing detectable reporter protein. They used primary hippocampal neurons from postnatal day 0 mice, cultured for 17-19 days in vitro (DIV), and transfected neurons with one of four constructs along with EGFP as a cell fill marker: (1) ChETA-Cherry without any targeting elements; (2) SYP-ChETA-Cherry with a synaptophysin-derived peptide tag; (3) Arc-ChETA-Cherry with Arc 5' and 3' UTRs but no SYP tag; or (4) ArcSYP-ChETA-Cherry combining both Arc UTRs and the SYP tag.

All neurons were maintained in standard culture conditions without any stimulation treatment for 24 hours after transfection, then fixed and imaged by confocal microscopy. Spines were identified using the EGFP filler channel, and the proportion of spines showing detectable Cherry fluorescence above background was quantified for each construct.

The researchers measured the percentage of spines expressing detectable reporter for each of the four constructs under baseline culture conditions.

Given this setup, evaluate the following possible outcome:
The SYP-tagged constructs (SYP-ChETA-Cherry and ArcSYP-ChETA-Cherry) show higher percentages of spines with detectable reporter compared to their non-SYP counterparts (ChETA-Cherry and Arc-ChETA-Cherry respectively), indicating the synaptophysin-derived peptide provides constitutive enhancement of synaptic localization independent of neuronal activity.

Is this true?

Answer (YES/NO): NO